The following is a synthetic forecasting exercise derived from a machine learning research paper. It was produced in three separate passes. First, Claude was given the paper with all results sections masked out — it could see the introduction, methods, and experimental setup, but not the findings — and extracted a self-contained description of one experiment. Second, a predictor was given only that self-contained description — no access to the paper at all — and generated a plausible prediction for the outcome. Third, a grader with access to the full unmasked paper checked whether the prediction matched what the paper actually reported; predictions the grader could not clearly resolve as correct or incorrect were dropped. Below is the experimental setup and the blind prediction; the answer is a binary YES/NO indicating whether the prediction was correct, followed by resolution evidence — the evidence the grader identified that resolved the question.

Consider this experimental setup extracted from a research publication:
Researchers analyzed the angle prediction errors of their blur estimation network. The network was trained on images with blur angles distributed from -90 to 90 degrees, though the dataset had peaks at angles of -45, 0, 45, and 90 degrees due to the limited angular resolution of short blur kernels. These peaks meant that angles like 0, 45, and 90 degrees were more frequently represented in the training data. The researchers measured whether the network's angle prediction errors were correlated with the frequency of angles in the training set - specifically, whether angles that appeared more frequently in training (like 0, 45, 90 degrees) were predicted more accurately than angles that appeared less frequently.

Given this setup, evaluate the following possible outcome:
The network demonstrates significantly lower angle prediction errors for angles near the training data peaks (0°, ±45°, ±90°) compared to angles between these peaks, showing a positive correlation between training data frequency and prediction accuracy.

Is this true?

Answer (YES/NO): NO